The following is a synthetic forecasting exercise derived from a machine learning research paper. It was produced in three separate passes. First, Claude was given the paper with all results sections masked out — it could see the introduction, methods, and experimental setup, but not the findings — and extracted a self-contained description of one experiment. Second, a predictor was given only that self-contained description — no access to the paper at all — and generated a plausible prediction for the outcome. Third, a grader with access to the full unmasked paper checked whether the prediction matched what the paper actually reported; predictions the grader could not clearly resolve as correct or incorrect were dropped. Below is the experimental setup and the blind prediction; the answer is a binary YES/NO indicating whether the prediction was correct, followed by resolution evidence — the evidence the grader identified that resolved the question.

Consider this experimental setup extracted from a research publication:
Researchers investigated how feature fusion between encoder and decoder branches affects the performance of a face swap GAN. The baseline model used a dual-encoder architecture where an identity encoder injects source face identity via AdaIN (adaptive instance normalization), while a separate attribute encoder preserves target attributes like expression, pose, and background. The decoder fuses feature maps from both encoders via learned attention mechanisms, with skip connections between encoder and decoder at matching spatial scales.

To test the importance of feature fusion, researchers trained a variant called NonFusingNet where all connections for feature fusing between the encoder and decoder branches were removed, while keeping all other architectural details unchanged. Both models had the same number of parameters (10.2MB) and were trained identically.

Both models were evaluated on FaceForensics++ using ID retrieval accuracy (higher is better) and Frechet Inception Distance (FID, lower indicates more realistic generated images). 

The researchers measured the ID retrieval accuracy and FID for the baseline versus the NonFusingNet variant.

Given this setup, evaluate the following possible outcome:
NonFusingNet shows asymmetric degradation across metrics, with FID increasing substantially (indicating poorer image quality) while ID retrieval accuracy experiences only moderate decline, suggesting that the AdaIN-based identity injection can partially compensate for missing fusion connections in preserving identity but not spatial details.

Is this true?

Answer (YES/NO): NO